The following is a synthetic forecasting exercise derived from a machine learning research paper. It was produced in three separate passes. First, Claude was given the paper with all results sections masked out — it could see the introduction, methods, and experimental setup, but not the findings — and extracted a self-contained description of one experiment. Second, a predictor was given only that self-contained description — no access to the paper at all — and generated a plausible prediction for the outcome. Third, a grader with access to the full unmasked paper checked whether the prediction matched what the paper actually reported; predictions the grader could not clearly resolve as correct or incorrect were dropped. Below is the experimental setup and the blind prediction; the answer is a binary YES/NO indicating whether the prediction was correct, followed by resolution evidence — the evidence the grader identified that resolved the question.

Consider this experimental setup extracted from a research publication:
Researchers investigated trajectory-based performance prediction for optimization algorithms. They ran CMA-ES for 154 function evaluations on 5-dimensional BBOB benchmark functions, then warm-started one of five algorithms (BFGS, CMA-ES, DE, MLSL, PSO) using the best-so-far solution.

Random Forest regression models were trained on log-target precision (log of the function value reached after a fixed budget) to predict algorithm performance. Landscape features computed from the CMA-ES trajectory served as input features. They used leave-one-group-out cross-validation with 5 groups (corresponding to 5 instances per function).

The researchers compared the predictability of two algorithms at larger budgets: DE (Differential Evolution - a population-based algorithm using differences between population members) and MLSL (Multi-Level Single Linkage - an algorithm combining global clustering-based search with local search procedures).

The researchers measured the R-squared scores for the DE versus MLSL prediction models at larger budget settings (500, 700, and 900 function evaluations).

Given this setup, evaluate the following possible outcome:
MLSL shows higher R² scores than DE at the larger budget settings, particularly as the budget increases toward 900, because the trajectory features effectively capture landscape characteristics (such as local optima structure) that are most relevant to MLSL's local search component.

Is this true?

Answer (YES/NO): NO